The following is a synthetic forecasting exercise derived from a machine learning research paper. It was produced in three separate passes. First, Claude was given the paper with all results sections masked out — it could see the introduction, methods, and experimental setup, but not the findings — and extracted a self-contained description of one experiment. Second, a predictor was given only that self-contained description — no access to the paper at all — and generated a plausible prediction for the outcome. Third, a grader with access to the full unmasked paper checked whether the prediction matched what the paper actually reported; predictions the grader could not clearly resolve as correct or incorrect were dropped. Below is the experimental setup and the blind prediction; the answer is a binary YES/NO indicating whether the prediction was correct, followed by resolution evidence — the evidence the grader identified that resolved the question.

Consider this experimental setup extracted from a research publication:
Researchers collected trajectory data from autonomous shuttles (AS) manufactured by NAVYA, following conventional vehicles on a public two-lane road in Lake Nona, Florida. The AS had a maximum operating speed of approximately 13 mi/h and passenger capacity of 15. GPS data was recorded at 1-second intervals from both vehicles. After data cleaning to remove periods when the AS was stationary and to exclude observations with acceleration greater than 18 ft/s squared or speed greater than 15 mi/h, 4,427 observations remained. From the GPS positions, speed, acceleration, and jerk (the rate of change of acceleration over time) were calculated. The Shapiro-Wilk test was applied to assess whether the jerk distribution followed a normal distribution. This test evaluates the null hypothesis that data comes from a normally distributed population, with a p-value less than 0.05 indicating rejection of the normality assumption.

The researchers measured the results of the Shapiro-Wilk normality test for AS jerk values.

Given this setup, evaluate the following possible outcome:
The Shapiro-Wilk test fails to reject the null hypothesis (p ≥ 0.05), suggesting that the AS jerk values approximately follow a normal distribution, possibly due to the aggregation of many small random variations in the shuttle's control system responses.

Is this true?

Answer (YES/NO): NO